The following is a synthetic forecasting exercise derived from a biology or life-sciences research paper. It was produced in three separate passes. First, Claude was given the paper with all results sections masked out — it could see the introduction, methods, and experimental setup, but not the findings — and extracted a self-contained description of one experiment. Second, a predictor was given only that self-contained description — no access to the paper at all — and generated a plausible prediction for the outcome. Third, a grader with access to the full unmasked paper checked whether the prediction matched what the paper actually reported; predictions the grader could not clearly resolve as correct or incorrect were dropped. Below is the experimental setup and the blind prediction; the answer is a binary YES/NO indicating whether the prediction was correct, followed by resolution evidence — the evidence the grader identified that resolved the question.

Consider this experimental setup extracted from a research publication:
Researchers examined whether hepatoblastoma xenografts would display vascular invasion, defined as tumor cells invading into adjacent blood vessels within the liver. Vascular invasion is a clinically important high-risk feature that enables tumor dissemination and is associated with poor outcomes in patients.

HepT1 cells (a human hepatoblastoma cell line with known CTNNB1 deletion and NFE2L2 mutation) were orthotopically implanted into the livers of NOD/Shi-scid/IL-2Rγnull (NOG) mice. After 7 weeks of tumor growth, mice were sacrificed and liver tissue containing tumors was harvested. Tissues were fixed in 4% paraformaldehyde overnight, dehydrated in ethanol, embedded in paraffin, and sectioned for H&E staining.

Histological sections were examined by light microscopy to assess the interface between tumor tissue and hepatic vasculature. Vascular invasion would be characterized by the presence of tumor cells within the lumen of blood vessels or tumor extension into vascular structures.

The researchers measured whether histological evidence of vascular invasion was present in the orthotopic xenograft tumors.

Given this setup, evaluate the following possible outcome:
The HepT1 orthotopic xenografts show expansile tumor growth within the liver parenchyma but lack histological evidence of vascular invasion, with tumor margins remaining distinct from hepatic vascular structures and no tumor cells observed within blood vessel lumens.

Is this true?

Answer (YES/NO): NO